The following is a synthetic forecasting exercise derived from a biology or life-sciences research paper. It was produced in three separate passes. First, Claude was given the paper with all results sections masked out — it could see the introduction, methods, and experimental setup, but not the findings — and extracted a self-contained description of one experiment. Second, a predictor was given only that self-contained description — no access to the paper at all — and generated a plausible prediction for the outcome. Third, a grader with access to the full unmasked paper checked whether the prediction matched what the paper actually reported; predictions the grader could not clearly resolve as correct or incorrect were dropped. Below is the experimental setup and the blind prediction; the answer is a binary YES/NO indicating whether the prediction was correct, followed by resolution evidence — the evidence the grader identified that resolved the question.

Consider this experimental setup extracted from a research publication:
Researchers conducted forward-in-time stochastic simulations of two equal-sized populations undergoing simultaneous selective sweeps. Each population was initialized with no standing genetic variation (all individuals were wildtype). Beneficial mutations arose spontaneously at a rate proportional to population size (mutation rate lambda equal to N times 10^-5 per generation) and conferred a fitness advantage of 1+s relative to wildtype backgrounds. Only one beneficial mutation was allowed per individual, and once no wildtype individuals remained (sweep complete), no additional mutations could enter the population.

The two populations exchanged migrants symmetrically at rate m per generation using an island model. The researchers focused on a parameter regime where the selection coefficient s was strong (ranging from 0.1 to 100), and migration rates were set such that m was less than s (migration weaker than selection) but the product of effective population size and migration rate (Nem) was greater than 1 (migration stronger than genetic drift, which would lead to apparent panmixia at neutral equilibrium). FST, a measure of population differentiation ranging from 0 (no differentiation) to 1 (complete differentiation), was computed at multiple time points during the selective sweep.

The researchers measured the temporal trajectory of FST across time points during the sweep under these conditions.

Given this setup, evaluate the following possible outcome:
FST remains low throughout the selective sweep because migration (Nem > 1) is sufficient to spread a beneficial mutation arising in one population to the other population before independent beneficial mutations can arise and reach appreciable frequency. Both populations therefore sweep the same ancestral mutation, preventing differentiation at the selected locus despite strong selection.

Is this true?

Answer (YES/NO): NO